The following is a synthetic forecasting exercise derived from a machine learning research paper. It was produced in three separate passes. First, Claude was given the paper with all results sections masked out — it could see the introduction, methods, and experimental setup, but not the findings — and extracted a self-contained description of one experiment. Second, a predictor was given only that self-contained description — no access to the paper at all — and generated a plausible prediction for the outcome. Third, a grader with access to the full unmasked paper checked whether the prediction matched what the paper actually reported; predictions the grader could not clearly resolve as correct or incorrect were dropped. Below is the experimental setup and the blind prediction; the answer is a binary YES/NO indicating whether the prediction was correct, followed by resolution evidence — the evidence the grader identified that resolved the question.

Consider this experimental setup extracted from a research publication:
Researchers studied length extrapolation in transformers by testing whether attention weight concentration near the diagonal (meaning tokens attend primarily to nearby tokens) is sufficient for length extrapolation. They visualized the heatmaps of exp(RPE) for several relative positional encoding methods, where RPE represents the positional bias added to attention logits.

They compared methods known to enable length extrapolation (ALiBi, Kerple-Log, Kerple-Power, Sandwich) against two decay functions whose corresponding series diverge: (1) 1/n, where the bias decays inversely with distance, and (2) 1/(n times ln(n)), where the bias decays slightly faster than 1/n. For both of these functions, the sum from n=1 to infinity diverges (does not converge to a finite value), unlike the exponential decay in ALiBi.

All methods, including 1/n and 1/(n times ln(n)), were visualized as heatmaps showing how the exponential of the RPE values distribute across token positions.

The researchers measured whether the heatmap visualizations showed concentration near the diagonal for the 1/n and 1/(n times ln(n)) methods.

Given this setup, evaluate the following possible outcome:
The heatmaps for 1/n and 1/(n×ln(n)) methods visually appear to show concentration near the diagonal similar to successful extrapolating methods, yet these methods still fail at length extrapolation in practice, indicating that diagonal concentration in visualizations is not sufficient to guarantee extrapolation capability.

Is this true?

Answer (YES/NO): YES